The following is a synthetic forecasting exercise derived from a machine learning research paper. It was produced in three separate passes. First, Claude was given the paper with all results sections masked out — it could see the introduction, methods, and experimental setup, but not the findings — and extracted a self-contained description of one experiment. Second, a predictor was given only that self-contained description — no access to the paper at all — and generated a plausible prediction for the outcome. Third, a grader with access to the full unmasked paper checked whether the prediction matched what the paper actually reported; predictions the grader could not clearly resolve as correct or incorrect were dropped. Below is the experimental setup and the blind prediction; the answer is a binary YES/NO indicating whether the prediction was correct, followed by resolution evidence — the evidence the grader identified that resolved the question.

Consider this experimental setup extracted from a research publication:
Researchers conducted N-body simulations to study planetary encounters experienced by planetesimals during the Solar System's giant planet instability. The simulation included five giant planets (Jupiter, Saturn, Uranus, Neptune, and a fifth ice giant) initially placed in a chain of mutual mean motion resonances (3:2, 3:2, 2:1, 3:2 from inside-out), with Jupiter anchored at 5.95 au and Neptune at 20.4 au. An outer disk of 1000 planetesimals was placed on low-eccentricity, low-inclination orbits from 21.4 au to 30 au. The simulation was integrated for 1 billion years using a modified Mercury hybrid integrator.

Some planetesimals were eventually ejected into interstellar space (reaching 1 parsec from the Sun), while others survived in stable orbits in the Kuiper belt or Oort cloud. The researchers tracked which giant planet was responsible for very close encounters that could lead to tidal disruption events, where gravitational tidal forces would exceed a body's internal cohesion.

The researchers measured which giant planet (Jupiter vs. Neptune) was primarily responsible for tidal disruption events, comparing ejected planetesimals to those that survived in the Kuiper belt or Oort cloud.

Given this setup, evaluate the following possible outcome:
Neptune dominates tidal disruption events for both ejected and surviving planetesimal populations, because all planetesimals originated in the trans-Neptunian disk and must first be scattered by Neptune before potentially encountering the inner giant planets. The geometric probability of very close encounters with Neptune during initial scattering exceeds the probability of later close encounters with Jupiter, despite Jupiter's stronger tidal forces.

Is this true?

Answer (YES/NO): NO